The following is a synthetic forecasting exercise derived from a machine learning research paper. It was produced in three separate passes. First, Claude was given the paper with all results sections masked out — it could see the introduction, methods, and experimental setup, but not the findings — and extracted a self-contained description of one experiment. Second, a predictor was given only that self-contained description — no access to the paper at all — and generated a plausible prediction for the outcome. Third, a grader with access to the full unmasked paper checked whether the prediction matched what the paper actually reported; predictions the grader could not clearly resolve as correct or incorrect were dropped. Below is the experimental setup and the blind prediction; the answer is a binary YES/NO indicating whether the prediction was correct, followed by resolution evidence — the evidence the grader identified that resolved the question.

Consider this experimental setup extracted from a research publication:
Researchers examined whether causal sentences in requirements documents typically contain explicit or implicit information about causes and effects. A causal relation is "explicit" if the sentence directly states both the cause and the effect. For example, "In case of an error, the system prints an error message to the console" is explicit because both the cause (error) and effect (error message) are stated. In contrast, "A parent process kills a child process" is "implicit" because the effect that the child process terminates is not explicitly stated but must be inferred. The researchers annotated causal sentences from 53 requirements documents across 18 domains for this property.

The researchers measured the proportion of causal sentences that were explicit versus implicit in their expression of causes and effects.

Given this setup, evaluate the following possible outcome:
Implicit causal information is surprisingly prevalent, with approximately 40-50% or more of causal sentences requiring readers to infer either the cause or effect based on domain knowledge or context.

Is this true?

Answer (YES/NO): NO